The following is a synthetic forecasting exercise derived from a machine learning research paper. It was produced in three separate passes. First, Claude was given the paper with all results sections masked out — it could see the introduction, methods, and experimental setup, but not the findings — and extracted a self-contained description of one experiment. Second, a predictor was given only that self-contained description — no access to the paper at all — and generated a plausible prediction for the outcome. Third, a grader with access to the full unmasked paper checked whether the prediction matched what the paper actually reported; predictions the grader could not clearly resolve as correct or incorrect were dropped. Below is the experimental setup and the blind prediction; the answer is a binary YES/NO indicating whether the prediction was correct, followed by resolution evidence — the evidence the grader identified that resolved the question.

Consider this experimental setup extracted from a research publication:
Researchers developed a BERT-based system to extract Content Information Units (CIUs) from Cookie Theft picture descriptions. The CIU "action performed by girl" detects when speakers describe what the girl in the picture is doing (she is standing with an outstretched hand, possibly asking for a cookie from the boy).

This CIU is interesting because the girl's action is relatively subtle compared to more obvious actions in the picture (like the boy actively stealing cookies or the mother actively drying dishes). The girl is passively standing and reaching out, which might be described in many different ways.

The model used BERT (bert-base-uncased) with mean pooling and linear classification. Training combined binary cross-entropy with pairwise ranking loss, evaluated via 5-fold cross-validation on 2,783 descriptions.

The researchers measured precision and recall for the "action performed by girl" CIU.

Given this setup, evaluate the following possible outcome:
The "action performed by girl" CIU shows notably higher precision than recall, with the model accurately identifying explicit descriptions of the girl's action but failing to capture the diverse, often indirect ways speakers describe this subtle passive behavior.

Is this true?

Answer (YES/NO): NO